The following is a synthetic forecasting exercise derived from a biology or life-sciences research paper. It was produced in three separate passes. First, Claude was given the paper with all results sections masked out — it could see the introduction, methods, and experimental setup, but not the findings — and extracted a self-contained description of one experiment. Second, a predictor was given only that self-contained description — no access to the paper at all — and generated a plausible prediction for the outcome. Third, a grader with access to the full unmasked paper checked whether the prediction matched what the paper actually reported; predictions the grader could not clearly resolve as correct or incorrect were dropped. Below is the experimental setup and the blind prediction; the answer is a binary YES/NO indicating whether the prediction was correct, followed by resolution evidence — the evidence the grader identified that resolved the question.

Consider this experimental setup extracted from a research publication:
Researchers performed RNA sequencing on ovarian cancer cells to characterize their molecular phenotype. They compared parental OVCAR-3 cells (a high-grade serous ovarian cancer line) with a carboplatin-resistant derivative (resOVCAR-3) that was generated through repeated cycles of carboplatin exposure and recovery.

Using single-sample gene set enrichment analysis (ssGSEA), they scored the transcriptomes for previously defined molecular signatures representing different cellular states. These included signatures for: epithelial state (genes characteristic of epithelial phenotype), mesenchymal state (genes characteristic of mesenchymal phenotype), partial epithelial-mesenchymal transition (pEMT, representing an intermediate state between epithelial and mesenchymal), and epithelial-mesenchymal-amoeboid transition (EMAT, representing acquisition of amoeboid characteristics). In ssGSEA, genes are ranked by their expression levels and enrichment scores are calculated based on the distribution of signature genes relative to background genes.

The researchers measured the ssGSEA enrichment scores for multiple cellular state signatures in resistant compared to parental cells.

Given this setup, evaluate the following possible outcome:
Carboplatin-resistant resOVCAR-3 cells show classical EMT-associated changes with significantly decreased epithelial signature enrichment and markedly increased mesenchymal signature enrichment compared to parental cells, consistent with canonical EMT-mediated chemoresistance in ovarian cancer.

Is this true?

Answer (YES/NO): NO